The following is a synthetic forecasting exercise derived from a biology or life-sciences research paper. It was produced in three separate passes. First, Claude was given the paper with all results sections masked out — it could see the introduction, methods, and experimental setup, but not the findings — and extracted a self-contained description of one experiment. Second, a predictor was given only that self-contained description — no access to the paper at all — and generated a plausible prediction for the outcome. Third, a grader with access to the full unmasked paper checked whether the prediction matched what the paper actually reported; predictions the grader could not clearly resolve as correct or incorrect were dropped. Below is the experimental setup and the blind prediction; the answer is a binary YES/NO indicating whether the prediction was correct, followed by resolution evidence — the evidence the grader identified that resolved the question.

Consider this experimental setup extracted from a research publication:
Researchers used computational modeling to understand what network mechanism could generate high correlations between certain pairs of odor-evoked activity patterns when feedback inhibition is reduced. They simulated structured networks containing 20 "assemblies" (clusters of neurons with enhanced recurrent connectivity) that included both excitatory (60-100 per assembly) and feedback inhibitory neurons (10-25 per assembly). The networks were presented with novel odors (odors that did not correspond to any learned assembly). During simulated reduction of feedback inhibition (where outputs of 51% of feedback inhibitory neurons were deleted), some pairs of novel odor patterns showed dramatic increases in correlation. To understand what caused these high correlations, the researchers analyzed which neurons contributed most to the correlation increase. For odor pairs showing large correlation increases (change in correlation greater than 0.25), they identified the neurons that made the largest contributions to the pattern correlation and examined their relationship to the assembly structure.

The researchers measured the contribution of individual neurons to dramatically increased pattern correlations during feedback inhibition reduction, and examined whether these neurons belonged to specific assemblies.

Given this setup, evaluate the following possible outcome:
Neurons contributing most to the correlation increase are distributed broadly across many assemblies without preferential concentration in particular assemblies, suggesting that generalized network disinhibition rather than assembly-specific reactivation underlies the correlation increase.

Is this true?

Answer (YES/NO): NO